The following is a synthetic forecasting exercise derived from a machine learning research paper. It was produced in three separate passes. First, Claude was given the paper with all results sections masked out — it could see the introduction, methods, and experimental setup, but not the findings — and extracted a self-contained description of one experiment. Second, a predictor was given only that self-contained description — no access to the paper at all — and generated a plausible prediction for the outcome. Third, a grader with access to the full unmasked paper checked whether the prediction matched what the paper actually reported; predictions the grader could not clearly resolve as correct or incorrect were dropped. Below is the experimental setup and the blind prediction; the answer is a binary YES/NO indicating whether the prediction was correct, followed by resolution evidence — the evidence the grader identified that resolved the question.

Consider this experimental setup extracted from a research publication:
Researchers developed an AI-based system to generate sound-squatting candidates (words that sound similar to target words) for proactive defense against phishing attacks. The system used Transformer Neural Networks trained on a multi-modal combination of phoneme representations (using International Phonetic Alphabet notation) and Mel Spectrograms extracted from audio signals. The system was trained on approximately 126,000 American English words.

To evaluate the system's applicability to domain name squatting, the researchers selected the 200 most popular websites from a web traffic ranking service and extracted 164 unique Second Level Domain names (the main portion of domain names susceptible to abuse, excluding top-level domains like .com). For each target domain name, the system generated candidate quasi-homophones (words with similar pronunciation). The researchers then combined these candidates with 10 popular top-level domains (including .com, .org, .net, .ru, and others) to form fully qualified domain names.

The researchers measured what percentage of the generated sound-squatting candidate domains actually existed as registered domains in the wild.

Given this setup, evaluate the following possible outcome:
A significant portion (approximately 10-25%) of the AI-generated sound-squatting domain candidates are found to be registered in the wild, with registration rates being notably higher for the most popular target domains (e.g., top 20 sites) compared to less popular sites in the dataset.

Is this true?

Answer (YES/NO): NO